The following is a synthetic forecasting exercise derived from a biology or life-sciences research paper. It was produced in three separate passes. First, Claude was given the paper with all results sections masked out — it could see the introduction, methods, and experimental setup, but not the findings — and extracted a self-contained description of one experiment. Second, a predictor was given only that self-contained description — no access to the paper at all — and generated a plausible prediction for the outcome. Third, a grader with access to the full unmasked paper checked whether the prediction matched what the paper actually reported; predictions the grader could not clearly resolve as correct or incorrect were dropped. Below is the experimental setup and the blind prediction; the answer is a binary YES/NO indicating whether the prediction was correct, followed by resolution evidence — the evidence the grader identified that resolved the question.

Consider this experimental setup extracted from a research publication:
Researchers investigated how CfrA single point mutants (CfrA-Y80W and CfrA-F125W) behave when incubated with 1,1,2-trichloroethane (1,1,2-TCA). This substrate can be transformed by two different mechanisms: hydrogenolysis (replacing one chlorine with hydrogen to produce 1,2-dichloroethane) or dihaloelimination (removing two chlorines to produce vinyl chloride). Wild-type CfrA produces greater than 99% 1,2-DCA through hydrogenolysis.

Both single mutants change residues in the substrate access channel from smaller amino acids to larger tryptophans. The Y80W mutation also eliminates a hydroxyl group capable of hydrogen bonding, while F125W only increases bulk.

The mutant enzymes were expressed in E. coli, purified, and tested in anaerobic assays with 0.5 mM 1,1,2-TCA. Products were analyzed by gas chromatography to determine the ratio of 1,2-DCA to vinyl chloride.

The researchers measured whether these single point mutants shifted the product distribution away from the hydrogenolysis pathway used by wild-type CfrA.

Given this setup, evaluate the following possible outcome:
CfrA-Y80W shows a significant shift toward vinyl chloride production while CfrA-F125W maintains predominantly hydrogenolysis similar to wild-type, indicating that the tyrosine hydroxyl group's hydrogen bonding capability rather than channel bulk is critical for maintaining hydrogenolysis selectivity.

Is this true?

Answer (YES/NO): NO